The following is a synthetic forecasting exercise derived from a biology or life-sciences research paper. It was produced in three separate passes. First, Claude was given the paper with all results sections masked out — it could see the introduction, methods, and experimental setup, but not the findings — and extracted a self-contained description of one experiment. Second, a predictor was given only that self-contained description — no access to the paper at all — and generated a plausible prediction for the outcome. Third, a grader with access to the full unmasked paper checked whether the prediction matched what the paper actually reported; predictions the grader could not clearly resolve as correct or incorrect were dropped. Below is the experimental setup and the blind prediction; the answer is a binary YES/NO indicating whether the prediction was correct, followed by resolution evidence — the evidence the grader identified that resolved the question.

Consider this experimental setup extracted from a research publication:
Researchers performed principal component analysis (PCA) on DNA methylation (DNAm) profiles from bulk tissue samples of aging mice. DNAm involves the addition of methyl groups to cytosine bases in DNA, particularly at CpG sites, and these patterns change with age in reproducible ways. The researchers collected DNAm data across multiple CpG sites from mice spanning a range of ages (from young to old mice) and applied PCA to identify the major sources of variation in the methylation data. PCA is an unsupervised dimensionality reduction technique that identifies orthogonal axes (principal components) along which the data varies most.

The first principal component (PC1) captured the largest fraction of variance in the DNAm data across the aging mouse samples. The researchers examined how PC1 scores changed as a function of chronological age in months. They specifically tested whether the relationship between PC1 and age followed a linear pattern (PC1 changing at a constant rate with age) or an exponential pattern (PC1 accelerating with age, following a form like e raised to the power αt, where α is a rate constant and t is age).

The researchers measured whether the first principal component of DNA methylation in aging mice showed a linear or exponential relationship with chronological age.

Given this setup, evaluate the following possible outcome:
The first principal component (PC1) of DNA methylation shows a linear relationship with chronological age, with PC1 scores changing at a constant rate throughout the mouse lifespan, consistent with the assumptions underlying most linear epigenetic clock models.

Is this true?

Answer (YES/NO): NO